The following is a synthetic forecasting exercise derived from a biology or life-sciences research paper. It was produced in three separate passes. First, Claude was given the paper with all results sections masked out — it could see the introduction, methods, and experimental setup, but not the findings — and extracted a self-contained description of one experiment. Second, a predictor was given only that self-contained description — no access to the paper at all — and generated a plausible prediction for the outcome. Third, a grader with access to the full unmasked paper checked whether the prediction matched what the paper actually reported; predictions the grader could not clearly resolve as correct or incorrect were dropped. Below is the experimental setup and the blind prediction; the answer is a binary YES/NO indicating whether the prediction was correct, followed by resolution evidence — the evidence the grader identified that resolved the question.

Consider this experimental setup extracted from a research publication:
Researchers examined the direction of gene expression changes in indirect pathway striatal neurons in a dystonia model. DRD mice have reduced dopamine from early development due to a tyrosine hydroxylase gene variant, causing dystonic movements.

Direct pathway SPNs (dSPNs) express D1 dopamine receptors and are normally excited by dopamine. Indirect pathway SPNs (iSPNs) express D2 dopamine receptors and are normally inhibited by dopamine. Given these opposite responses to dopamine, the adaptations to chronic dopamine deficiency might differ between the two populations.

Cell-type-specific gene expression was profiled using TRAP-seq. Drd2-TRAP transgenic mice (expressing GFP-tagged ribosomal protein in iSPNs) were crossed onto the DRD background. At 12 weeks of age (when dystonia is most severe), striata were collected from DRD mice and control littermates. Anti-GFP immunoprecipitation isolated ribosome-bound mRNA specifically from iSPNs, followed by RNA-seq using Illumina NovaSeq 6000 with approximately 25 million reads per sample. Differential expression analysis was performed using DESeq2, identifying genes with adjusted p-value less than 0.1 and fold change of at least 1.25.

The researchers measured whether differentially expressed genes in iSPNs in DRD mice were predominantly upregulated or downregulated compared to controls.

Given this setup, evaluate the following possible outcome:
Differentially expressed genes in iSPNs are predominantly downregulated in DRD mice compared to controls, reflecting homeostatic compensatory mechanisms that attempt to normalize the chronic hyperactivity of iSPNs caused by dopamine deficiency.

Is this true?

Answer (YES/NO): NO